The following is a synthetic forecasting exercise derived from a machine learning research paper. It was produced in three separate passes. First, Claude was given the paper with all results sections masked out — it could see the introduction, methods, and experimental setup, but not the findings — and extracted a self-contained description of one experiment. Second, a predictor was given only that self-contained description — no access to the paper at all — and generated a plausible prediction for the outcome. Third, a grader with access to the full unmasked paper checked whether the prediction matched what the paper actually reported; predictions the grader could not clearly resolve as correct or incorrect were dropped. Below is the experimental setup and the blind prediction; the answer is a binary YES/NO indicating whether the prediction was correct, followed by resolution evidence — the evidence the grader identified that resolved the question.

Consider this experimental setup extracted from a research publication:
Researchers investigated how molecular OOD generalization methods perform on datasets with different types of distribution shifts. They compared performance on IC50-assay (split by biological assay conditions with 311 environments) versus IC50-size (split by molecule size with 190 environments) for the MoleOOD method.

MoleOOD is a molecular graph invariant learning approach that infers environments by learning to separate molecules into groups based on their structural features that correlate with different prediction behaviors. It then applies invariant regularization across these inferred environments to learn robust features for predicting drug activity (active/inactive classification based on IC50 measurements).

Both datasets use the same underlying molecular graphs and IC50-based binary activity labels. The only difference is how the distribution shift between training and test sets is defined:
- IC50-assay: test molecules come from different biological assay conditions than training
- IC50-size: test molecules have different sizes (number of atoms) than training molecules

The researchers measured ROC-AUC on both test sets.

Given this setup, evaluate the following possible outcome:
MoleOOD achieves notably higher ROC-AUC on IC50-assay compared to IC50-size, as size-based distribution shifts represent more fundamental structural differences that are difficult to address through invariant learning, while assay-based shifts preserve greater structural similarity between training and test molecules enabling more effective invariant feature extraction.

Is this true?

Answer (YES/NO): YES